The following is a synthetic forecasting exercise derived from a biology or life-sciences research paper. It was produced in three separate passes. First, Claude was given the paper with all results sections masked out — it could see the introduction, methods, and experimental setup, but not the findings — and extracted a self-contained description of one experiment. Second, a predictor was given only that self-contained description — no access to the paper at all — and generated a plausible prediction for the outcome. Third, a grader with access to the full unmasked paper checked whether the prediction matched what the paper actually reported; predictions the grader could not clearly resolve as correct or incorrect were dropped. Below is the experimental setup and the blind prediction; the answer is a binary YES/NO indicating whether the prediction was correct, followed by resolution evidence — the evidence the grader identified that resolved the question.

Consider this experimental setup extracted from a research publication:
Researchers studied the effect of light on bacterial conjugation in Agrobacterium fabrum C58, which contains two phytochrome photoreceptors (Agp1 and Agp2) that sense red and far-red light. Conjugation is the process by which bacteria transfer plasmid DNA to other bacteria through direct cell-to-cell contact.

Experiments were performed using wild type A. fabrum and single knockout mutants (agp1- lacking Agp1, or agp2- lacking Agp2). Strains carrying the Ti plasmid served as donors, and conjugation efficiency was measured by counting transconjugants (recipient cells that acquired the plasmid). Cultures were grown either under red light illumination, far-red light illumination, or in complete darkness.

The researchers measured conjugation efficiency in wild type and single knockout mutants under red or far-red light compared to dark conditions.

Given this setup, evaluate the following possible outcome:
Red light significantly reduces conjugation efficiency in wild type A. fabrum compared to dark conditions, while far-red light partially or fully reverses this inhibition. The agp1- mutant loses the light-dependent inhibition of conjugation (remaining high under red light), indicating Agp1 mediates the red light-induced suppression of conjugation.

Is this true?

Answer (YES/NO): NO